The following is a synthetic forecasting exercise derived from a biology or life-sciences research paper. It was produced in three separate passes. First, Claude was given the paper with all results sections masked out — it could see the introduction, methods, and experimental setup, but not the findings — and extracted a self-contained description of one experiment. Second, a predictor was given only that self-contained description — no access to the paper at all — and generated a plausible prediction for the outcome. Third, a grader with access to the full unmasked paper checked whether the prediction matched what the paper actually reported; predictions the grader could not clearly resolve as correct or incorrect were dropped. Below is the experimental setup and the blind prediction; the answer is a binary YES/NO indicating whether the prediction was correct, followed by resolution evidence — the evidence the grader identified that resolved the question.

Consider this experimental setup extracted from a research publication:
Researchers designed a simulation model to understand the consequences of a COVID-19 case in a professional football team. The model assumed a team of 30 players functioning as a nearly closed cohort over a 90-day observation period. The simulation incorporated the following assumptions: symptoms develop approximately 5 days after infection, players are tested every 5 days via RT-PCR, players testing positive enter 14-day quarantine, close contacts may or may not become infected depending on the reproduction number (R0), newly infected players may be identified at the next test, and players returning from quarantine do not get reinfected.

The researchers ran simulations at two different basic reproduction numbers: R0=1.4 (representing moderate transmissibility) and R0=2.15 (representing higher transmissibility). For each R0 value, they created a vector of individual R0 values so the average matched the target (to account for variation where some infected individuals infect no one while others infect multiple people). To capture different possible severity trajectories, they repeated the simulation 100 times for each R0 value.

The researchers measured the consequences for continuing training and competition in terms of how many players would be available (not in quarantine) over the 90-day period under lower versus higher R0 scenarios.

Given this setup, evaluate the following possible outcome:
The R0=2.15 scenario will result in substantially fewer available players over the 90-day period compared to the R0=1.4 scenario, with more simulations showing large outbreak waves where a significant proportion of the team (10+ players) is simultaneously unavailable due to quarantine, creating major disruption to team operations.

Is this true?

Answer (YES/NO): YES